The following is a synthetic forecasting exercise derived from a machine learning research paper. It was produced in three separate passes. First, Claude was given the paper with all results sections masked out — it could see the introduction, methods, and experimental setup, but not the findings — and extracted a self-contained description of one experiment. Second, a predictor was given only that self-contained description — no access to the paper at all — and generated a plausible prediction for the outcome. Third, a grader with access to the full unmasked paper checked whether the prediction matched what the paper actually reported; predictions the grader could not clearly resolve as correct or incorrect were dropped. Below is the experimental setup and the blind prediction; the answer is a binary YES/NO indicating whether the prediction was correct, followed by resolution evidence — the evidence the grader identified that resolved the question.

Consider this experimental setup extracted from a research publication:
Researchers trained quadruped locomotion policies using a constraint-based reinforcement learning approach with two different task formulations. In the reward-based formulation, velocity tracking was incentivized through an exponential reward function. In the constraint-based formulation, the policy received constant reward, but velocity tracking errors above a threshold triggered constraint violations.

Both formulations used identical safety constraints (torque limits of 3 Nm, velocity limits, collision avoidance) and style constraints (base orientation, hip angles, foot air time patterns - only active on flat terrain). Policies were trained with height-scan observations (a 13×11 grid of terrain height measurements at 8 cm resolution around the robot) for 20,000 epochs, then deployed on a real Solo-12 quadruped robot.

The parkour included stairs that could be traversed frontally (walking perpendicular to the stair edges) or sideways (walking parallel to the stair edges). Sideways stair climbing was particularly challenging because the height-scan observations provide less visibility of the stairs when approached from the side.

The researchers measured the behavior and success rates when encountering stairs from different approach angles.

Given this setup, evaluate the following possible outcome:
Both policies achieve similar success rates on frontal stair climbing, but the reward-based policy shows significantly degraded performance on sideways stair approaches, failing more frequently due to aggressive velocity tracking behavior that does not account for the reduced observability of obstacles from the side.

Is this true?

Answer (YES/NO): NO